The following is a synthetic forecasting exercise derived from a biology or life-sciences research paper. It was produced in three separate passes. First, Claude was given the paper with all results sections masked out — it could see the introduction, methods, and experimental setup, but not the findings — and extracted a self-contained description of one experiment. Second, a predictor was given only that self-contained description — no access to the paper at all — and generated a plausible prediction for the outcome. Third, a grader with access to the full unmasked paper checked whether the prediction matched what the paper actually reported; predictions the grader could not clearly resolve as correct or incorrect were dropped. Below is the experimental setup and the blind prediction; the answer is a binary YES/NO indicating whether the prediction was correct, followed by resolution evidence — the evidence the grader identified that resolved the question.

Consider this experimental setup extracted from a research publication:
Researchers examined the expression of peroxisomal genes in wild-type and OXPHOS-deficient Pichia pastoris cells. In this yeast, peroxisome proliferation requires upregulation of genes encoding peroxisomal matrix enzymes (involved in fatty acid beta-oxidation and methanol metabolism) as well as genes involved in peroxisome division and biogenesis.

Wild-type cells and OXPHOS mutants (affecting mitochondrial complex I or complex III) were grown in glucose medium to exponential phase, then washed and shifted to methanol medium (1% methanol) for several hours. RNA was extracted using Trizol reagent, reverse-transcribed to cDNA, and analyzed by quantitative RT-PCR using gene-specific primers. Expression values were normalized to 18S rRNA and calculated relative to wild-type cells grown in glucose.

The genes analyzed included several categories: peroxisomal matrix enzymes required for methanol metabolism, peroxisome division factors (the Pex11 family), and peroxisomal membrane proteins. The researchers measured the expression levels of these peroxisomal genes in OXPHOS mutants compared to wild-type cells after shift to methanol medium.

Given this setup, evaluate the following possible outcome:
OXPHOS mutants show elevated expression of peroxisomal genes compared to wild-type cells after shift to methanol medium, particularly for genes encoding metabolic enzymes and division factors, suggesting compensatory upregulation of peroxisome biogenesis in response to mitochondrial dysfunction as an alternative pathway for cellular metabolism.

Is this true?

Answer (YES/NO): NO